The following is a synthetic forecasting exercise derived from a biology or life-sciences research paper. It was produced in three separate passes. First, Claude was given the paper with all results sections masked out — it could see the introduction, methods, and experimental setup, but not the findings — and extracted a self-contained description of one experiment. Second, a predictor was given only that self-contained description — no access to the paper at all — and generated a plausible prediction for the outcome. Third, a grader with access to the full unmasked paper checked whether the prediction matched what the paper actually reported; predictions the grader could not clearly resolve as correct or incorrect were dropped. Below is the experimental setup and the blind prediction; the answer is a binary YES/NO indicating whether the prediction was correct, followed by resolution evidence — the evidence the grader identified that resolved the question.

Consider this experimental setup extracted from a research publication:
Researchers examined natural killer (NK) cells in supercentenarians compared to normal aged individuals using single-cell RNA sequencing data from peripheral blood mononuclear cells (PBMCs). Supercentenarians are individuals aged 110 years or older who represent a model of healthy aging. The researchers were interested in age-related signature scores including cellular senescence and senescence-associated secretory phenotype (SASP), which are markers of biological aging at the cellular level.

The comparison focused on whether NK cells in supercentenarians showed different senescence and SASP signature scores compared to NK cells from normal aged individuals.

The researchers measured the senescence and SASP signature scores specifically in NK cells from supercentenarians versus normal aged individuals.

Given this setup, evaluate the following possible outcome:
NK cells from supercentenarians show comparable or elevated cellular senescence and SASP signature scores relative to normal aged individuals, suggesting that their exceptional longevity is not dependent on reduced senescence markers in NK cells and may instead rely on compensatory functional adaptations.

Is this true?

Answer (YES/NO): YES